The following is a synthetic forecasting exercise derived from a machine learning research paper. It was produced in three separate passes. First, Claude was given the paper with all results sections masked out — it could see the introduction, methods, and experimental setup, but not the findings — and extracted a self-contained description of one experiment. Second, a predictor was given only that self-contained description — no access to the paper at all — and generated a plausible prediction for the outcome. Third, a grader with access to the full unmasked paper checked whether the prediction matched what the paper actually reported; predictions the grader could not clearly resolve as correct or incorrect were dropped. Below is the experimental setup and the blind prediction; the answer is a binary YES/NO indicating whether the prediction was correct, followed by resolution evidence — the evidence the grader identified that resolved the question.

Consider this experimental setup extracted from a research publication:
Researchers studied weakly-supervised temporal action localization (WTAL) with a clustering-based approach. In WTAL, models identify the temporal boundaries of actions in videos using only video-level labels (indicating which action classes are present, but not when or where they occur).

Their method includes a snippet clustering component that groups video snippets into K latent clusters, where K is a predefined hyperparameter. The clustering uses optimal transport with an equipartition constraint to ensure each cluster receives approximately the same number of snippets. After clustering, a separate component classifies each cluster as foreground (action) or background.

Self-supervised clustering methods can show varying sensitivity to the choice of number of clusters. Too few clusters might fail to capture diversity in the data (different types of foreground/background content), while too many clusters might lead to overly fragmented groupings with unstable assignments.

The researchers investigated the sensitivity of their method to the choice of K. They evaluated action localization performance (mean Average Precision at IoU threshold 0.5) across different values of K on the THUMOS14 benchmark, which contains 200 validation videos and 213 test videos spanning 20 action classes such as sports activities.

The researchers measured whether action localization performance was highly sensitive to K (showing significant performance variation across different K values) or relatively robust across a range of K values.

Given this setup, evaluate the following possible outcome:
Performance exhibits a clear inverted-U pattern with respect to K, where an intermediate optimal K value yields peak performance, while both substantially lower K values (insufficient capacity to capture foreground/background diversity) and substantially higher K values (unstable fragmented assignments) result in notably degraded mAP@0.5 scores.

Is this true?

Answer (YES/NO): NO